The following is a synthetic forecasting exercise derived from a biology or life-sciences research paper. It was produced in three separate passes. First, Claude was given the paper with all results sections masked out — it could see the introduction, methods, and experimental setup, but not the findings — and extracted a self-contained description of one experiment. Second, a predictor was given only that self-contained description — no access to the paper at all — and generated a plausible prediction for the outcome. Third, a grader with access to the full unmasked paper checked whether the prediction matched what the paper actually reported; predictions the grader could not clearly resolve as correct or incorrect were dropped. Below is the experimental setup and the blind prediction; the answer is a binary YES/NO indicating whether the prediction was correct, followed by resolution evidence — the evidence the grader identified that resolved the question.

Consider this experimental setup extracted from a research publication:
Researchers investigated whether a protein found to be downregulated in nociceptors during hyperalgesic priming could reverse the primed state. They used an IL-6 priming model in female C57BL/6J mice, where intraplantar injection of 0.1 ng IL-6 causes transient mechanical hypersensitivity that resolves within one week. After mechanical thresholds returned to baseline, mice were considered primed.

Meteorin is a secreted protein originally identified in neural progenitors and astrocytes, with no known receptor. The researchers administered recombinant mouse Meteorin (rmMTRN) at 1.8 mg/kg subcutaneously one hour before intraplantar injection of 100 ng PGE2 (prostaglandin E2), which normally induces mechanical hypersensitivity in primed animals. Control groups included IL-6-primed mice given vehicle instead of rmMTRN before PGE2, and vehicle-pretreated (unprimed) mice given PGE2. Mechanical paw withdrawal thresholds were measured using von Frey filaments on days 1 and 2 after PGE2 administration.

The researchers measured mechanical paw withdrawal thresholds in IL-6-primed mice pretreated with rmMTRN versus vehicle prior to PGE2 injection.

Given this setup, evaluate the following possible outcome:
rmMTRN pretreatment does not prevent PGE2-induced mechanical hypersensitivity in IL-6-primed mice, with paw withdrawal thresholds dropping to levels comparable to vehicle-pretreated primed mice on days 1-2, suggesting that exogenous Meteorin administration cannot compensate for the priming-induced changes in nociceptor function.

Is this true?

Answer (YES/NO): NO